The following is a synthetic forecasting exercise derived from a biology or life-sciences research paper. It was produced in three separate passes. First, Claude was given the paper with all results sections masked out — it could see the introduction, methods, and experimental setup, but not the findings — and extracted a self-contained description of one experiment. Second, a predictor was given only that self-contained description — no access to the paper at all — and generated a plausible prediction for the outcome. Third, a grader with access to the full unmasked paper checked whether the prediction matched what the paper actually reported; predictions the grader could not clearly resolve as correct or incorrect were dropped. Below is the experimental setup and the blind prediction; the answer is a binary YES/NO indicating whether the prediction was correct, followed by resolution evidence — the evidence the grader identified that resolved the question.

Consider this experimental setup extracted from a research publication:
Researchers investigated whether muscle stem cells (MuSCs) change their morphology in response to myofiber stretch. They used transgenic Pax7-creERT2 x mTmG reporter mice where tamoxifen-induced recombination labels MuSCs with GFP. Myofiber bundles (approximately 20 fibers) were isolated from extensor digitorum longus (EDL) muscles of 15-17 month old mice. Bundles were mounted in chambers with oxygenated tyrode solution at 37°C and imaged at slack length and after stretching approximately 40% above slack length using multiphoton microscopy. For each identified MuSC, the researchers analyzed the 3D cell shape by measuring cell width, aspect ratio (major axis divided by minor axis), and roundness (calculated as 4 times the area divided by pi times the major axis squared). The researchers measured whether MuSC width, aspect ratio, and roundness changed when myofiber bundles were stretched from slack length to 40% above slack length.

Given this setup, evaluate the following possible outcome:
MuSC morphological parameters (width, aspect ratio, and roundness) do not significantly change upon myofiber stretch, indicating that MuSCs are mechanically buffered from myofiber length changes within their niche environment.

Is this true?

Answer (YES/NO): NO